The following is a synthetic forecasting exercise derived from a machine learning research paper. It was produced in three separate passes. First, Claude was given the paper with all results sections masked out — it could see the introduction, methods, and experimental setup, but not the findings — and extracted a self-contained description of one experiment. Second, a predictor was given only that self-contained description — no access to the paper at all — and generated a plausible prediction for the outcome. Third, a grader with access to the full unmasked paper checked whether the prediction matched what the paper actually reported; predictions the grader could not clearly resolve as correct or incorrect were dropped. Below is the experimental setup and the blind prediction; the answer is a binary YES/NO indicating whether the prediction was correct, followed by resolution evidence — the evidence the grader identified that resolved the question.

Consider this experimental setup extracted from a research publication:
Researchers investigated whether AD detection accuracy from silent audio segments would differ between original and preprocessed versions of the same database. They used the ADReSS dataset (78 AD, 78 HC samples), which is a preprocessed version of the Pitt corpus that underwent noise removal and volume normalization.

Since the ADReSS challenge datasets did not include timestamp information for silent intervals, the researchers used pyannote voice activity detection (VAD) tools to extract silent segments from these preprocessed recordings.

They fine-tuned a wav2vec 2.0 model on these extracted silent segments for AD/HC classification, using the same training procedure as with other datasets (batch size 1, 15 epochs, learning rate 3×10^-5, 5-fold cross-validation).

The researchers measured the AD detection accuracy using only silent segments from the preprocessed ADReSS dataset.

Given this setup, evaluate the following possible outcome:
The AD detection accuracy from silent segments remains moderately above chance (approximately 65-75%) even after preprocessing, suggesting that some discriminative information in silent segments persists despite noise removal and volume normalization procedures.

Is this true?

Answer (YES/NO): NO